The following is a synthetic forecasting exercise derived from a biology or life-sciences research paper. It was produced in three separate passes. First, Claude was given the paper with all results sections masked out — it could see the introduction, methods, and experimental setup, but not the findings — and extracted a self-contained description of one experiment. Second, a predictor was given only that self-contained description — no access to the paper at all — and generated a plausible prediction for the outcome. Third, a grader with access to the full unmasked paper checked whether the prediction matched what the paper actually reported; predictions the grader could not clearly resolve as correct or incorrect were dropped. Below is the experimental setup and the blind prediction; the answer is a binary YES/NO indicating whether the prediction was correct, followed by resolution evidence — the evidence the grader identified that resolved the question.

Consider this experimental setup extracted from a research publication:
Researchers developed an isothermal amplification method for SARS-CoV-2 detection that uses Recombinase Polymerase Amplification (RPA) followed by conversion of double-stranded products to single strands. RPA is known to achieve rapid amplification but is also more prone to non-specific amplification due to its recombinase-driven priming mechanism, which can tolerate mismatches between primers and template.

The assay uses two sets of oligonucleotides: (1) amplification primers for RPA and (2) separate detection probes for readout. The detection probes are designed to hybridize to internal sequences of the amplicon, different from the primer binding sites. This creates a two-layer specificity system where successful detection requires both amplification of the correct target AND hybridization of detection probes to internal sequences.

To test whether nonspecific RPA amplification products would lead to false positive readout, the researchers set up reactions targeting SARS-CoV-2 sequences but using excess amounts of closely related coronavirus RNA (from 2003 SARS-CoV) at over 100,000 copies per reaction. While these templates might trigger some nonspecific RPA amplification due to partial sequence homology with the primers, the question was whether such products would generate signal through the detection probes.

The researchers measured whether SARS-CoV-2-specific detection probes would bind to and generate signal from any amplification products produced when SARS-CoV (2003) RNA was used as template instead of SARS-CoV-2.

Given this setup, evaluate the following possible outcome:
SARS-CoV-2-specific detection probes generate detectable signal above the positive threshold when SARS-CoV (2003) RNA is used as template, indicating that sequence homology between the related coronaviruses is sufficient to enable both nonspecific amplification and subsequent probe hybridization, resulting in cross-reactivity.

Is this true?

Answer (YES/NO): NO